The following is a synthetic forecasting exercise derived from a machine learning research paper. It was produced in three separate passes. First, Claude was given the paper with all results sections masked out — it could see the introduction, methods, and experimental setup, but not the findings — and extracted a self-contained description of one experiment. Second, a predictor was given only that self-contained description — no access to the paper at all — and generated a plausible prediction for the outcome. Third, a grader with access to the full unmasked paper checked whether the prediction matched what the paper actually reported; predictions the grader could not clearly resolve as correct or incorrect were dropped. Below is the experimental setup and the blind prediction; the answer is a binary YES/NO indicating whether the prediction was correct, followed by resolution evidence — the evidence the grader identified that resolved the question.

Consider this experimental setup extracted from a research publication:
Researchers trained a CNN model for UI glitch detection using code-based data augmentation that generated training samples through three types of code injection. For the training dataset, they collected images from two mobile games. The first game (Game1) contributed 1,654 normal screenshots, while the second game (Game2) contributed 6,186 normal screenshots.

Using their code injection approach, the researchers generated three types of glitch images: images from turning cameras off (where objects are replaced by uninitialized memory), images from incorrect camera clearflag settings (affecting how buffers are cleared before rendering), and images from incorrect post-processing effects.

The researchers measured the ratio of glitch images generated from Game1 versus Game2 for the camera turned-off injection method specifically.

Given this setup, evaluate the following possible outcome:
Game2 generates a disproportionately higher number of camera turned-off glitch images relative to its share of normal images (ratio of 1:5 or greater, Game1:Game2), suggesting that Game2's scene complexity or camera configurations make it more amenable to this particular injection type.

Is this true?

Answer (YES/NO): NO